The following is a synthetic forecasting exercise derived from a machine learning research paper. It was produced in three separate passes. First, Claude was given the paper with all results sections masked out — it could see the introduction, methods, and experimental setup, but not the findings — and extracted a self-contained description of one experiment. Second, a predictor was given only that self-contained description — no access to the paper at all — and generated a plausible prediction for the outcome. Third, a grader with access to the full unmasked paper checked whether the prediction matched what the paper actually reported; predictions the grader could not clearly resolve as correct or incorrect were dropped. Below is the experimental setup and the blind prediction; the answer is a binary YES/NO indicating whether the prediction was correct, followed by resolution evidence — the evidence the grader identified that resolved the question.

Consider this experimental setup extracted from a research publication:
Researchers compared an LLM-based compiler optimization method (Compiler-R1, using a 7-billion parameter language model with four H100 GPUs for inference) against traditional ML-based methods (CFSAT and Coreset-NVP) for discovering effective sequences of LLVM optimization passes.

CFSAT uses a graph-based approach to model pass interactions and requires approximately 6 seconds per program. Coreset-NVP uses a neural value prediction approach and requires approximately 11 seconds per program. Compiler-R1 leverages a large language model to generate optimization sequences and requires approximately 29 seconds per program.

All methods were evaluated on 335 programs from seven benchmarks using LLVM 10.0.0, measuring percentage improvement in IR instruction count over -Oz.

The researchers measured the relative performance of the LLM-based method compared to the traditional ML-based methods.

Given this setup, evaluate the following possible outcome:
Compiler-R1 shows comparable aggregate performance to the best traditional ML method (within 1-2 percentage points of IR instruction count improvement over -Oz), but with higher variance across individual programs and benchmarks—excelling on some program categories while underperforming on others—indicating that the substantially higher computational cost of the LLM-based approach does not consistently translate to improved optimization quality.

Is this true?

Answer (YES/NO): NO